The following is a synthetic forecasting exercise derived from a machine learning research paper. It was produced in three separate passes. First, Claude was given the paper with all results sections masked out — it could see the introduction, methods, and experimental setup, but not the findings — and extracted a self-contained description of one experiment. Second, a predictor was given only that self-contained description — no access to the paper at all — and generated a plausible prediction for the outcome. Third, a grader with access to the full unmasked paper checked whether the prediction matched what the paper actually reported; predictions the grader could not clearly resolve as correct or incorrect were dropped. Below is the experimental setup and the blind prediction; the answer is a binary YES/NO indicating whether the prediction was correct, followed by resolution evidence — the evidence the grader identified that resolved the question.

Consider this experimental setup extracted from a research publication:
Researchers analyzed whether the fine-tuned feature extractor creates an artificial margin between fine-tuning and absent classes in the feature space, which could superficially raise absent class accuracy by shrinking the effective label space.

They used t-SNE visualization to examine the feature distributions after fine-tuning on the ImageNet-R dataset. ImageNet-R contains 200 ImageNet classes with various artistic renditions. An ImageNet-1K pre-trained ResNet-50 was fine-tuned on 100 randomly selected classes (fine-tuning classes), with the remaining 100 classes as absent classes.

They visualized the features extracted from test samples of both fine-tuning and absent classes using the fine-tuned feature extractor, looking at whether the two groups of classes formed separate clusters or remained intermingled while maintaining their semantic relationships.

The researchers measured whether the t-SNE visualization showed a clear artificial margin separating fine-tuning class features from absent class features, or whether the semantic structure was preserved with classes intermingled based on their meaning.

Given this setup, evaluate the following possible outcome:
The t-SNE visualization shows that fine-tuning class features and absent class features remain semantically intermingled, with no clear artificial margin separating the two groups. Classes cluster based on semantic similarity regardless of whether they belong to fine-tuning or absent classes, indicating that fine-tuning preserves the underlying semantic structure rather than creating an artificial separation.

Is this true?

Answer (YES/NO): YES